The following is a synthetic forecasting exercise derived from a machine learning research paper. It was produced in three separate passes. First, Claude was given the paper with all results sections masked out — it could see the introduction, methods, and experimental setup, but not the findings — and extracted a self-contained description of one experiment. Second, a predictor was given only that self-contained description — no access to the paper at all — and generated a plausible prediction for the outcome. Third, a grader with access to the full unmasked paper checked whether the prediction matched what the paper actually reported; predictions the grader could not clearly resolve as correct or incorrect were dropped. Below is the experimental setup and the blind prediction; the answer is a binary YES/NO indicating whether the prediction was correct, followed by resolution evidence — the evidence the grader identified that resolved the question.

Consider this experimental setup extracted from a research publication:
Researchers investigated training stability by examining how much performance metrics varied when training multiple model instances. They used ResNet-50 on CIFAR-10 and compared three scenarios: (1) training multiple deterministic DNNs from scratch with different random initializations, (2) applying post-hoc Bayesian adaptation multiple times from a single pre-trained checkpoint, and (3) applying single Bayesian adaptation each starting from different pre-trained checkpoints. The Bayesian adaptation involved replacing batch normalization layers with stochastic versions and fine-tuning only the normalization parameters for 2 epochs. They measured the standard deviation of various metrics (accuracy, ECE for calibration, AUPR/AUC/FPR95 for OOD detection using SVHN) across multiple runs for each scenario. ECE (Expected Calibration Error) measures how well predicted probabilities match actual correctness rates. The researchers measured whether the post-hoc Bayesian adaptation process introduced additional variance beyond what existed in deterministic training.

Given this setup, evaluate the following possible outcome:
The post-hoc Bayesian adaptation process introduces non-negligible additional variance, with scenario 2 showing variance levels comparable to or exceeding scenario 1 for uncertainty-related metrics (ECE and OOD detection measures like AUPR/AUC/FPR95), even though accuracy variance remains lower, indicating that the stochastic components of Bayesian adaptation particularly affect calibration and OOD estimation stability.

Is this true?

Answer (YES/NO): NO